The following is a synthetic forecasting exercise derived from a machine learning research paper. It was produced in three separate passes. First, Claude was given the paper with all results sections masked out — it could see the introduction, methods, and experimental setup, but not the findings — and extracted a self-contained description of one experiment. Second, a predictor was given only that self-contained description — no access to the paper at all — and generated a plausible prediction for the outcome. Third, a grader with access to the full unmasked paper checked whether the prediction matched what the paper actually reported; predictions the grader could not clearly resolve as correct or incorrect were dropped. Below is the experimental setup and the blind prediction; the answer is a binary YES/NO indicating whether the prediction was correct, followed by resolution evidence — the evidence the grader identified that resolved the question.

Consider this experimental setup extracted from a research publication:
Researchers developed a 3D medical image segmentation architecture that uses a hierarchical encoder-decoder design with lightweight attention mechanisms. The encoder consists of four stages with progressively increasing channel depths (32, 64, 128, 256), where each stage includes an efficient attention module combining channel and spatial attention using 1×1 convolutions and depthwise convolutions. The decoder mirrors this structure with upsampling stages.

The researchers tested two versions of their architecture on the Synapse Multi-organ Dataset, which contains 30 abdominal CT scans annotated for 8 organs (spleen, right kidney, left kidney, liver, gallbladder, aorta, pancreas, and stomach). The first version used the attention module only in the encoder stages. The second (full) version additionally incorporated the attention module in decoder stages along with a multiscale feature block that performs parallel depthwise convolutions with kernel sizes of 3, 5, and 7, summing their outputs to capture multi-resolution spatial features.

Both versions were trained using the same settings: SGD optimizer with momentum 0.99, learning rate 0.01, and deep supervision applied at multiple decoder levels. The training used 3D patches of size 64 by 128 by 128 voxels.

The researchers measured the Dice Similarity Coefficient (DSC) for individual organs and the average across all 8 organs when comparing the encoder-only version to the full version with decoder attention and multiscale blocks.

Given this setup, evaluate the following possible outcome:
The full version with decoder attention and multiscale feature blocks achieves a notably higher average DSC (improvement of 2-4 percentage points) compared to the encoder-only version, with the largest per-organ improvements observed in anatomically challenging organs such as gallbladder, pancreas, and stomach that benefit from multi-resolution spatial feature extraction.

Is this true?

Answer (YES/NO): NO